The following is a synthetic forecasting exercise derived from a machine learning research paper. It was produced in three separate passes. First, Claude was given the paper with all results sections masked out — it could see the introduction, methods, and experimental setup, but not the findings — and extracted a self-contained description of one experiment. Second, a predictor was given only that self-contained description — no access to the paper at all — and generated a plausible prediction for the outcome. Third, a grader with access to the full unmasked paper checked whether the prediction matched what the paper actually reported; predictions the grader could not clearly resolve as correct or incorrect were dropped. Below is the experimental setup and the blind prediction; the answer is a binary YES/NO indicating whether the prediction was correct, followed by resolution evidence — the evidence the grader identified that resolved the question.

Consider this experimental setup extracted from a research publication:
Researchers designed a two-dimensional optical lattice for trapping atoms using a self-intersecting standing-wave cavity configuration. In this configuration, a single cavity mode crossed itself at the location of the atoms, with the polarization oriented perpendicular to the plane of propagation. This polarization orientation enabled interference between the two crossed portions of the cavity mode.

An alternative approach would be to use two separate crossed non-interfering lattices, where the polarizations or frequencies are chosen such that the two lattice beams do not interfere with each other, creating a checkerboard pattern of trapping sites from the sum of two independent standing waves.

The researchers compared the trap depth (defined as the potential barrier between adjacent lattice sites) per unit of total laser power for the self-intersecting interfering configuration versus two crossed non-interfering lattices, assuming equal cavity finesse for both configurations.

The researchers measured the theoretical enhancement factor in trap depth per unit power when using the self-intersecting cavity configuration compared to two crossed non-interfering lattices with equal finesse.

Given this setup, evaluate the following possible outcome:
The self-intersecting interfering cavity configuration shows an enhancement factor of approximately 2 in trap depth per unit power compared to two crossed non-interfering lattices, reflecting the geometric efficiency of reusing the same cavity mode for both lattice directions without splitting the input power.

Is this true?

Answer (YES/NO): NO